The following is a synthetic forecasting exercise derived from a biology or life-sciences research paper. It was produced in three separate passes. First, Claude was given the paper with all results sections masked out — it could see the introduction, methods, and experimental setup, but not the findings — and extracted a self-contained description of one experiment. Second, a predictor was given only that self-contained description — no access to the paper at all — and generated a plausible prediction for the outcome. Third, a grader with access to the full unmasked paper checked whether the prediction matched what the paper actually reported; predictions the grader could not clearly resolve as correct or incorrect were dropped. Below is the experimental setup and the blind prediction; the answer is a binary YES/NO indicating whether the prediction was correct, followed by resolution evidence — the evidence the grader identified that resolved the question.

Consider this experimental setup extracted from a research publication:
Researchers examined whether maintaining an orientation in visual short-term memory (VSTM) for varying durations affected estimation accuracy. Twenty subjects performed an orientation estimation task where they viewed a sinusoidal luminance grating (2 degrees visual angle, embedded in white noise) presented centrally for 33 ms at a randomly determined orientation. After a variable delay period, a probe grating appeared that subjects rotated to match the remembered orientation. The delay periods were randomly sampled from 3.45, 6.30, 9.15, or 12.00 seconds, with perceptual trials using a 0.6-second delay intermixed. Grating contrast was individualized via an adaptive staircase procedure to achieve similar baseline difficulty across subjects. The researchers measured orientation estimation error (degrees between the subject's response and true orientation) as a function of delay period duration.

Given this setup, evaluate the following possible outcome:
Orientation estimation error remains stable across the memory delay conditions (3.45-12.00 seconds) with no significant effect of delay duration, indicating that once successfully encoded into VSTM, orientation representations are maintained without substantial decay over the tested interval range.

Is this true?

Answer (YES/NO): NO